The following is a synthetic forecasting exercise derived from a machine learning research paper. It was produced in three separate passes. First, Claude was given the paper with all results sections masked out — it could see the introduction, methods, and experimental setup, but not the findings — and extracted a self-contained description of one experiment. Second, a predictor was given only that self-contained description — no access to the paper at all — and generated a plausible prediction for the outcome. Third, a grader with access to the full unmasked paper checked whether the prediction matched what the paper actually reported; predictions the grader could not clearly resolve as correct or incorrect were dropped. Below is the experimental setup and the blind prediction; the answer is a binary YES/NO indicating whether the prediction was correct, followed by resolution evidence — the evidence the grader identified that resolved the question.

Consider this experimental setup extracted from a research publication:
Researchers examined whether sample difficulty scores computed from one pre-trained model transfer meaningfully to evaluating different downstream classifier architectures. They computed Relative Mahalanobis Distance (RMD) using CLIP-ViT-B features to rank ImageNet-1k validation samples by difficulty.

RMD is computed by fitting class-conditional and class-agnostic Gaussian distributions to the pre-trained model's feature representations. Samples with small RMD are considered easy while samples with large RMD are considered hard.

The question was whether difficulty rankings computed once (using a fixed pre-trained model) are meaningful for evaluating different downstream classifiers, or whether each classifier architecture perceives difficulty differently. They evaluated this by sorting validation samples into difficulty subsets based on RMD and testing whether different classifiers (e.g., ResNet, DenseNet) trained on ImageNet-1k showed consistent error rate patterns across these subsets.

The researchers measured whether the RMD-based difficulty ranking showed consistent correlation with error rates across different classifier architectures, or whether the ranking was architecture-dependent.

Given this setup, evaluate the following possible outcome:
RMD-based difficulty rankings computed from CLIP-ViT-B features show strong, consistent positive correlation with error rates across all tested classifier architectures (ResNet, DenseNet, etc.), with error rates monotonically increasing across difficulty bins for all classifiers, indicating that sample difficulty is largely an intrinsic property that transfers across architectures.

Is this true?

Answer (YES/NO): YES